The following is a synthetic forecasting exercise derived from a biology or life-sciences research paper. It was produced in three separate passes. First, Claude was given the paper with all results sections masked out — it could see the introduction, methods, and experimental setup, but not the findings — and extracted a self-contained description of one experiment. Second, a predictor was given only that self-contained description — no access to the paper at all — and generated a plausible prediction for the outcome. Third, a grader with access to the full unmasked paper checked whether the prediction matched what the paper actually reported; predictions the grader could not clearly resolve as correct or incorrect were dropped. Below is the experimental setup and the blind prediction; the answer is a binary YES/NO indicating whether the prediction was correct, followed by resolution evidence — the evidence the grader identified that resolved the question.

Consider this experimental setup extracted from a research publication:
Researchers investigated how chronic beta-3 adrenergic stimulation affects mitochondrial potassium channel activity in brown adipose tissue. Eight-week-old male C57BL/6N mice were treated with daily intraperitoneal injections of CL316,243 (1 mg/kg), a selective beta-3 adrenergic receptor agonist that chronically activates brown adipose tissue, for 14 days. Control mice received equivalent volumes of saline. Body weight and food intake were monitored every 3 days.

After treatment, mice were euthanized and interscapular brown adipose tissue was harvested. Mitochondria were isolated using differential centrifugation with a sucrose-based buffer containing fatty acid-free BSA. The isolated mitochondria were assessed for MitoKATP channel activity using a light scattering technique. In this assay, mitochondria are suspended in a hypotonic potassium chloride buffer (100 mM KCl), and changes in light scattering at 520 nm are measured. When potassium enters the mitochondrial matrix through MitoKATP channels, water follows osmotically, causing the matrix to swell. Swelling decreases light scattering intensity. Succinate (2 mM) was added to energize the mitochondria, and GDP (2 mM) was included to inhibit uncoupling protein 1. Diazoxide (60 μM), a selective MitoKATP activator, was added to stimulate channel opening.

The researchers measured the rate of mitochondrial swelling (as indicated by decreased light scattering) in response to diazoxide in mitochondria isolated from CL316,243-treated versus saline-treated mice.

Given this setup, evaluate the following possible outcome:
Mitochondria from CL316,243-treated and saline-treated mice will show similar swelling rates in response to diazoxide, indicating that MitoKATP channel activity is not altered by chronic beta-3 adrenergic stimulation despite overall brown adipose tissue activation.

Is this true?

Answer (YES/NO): NO